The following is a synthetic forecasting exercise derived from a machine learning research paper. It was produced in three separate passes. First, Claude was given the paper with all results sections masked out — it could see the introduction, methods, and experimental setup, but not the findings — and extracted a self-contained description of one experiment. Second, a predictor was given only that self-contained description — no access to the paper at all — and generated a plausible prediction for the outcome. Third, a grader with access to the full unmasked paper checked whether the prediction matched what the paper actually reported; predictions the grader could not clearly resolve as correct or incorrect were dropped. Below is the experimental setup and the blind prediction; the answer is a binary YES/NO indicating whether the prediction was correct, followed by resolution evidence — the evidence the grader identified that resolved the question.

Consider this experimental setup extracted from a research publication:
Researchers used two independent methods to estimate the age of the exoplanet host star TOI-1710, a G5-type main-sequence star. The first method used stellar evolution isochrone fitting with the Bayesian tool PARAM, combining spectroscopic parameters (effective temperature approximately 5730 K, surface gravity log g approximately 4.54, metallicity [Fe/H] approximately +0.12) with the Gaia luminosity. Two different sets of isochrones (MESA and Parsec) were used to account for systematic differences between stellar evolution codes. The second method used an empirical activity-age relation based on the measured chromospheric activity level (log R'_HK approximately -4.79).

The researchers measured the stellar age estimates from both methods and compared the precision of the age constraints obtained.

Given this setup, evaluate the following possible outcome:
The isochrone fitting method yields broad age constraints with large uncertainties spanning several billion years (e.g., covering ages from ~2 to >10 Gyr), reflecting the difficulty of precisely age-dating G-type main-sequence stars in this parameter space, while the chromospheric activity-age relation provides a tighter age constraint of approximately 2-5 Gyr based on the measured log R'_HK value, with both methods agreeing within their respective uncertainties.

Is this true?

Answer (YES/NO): NO